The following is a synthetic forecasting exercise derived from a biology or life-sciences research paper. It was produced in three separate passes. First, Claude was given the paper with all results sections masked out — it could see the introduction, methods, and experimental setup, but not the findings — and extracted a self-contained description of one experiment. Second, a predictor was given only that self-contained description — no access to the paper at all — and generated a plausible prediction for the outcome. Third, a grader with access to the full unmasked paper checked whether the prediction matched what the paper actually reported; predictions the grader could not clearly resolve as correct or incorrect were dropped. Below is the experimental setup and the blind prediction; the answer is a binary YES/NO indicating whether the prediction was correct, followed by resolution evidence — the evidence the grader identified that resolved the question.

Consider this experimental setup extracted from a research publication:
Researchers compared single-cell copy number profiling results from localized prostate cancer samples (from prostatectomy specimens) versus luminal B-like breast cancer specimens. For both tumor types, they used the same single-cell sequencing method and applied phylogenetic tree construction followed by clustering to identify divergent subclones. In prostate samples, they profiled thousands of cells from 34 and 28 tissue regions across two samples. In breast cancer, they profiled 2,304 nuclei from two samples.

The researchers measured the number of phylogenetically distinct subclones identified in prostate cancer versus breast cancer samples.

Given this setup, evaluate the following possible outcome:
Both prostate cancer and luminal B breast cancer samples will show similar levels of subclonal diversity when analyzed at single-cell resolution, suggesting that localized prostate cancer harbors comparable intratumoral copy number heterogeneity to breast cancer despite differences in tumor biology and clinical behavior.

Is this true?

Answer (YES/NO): NO